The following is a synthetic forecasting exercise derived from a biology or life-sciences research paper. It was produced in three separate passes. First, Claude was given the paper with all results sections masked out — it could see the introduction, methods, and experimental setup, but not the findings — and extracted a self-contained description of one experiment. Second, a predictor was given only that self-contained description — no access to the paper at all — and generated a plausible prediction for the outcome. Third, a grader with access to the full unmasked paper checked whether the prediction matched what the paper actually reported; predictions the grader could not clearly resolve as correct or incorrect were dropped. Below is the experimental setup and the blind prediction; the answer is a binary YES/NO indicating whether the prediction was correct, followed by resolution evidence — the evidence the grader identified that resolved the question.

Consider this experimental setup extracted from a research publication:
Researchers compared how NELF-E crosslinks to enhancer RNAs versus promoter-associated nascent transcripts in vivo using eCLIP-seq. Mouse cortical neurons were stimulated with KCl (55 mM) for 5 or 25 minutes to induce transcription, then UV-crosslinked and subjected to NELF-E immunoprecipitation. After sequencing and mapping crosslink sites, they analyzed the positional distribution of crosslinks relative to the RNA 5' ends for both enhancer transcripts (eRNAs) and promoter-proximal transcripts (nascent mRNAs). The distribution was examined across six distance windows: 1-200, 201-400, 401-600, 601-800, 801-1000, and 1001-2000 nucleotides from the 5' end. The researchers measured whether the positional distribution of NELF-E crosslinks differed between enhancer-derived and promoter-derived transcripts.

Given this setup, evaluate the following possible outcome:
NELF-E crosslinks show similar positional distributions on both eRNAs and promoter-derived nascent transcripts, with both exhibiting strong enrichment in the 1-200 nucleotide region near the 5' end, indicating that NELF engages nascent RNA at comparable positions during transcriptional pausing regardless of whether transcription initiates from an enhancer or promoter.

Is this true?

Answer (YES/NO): NO